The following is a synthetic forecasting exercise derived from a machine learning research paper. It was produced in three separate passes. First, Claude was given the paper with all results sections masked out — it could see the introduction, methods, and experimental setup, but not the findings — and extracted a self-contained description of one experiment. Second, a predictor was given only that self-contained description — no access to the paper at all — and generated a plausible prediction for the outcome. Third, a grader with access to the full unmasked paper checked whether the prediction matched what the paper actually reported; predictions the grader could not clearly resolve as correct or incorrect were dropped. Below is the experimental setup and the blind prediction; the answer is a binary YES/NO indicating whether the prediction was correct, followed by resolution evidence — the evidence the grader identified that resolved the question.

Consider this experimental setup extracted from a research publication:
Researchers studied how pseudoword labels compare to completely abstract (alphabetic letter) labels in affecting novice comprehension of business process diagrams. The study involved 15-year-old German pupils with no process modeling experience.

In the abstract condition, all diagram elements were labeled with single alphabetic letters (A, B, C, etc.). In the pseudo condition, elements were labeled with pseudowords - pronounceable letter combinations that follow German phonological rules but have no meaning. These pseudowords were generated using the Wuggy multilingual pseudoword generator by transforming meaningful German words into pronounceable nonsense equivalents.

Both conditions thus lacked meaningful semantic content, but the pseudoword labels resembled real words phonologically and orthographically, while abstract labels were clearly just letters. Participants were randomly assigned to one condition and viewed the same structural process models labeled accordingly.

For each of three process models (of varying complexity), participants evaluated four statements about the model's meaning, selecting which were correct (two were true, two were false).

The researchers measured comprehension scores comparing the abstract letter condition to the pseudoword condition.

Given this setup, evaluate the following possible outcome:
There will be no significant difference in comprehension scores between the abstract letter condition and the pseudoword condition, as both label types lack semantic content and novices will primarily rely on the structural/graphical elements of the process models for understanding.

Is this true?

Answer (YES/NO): NO